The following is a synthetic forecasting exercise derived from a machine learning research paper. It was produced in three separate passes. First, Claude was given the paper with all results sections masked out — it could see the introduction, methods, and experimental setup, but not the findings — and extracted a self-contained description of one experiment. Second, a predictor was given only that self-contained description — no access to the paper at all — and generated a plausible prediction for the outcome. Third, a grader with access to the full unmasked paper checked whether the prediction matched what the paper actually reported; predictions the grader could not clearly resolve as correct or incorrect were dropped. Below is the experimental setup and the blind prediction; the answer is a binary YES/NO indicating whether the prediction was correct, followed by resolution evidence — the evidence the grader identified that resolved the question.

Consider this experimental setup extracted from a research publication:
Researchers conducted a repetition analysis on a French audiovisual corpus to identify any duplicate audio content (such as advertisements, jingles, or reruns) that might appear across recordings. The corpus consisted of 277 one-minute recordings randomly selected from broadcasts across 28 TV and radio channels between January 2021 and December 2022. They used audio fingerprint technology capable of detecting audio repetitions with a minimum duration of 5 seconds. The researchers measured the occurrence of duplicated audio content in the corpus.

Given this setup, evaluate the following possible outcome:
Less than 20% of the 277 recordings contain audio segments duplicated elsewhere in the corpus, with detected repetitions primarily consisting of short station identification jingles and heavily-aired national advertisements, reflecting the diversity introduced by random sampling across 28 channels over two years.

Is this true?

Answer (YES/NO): NO